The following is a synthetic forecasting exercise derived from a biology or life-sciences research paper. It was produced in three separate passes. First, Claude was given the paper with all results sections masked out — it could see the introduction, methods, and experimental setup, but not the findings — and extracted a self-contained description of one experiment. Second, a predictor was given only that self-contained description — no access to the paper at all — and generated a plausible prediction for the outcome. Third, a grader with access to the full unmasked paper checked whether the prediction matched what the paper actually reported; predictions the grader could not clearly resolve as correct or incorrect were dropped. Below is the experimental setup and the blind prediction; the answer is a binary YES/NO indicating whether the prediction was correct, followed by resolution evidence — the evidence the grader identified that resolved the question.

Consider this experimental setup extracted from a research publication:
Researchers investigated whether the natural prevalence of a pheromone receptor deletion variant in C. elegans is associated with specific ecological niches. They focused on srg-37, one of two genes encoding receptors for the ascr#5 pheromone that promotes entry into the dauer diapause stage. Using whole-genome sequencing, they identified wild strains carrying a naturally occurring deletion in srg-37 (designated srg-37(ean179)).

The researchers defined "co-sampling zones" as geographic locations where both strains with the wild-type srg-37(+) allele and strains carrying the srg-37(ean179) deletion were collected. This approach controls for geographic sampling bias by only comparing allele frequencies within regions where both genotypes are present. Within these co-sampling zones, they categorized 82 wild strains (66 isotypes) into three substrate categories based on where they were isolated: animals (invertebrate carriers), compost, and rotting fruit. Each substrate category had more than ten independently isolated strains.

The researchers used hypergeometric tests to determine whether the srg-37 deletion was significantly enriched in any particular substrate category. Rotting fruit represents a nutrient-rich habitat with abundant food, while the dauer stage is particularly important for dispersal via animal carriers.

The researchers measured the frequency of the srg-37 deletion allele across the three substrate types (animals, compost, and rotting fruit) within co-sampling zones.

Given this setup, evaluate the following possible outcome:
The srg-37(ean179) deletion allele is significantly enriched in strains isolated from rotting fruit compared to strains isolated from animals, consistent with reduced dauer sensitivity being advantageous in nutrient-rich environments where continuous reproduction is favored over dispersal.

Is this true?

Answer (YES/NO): YES